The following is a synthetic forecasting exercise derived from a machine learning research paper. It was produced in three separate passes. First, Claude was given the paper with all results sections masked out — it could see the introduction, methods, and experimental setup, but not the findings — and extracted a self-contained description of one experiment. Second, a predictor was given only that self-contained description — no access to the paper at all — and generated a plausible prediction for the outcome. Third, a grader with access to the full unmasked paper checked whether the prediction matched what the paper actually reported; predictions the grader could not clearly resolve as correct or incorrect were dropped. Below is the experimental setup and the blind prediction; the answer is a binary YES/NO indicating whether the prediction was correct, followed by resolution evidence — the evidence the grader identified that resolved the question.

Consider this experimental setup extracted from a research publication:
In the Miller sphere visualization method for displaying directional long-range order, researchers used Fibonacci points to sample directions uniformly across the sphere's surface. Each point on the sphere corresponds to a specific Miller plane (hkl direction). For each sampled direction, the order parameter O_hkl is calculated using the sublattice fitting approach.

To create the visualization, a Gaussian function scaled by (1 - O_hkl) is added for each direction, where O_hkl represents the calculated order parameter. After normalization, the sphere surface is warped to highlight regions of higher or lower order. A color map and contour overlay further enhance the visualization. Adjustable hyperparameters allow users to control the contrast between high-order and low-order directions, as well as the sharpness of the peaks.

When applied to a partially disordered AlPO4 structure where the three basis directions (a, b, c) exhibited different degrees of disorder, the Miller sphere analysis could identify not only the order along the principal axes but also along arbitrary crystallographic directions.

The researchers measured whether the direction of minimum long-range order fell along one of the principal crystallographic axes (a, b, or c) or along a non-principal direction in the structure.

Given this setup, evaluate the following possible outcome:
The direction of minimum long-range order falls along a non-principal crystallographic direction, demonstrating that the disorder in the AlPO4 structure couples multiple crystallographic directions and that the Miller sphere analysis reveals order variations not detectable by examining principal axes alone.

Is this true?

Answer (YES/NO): YES